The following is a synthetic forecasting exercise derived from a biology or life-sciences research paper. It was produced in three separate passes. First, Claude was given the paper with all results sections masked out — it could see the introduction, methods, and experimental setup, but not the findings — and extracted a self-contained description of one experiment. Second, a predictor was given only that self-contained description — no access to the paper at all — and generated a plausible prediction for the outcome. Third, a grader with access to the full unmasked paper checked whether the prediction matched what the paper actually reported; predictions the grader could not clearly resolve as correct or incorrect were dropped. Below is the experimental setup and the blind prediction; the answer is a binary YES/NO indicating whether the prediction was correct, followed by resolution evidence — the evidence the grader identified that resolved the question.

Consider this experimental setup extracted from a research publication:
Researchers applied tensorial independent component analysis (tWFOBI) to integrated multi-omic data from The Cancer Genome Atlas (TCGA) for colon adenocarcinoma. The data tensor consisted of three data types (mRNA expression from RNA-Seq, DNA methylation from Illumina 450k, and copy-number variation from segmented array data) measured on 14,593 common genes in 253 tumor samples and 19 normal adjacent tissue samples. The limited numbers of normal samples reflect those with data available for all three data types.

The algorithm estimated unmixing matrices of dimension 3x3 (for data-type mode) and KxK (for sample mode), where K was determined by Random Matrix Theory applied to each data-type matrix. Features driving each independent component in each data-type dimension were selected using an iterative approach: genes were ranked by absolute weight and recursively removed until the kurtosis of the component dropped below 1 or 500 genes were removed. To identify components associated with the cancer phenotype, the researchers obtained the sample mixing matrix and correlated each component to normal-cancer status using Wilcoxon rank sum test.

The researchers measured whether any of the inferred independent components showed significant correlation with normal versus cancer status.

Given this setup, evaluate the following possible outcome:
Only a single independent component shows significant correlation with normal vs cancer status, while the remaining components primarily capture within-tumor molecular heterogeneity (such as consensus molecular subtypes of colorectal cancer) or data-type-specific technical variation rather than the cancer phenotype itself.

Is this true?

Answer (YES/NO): NO